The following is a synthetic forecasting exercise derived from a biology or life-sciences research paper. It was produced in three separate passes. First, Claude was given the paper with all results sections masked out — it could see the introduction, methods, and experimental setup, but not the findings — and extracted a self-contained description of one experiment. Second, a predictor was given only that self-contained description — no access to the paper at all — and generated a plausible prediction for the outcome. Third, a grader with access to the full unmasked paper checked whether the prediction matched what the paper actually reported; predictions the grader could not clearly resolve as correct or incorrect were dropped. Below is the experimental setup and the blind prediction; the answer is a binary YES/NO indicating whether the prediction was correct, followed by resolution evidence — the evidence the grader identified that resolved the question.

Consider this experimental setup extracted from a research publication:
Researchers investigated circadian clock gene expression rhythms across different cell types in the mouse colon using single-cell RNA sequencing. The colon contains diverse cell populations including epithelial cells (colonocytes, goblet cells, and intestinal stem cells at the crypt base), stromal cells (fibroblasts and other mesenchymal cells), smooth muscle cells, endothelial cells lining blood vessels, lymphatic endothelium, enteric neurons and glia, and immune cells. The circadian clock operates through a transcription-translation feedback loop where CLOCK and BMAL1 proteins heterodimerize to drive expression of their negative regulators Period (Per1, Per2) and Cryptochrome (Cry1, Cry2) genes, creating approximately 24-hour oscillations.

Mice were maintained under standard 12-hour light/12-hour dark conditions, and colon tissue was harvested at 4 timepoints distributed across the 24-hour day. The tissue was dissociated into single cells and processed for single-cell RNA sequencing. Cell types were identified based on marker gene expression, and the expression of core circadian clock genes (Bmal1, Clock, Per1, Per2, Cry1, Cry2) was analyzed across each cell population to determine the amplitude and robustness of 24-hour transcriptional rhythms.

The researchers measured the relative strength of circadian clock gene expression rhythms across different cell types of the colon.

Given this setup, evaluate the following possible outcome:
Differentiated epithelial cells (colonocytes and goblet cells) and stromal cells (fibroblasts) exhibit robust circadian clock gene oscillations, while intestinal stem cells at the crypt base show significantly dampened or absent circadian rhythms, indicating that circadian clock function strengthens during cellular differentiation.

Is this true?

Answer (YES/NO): NO